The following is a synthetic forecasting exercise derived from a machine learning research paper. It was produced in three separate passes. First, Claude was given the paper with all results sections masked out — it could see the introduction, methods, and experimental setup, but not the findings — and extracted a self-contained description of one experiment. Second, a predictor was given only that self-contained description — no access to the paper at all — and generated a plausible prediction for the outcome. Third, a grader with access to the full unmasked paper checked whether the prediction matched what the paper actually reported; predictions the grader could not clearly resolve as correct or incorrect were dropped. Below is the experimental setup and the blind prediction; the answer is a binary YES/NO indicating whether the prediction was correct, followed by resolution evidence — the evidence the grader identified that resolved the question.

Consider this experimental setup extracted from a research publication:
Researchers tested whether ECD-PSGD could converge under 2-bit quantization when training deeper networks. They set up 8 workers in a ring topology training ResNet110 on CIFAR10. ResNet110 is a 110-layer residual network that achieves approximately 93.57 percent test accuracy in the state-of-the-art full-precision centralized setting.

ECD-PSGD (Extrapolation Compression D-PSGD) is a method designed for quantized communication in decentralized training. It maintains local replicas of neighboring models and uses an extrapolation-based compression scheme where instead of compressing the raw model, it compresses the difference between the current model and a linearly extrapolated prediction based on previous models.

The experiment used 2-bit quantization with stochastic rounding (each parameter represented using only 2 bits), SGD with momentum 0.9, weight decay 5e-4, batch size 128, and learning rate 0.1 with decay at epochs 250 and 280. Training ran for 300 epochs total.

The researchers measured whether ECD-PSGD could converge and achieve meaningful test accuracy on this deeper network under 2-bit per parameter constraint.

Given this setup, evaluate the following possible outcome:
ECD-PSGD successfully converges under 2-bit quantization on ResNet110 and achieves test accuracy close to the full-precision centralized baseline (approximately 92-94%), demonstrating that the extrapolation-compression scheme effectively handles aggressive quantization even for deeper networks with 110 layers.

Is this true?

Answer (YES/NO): NO